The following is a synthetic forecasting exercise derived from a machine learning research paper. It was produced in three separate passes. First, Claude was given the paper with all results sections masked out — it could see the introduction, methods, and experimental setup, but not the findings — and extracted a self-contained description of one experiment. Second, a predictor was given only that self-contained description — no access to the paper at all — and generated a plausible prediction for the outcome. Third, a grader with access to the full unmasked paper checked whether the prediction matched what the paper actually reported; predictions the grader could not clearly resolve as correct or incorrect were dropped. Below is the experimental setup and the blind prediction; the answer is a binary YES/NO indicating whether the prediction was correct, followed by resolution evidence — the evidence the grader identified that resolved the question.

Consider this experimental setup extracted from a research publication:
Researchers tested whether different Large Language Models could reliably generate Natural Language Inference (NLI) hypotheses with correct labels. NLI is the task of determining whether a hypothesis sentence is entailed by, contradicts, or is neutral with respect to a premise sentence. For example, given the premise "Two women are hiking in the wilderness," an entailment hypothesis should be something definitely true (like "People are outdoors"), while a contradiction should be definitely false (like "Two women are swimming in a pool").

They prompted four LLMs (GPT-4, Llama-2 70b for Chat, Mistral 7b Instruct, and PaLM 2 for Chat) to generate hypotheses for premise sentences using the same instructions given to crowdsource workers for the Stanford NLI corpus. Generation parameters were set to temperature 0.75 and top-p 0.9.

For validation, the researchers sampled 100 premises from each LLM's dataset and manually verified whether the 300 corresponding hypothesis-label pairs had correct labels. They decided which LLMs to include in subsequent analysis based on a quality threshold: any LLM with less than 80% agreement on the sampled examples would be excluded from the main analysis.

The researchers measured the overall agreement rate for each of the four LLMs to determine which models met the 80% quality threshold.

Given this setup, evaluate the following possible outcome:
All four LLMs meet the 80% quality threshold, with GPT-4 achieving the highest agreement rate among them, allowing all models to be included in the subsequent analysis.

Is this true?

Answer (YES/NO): NO